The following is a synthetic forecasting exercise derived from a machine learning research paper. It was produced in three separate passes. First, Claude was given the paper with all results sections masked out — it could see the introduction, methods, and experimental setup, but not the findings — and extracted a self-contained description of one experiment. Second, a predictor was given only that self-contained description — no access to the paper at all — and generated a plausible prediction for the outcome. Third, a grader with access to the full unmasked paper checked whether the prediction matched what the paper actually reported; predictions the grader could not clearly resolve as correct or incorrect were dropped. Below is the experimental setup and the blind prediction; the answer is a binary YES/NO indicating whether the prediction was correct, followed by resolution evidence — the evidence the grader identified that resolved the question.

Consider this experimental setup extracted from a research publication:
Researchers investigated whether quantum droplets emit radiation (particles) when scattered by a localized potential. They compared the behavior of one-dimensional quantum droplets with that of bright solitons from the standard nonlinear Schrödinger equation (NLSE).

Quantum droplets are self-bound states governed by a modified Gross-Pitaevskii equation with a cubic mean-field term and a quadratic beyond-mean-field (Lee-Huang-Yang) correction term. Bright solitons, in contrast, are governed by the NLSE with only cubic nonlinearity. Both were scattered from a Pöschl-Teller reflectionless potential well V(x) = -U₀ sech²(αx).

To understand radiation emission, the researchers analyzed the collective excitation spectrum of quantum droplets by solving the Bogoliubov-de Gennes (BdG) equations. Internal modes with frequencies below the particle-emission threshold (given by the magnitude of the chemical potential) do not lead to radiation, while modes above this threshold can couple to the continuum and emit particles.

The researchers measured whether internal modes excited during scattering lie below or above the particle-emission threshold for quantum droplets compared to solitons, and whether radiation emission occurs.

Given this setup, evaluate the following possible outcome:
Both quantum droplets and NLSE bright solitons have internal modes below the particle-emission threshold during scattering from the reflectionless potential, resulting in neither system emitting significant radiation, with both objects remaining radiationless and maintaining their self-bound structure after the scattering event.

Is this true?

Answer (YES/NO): NO